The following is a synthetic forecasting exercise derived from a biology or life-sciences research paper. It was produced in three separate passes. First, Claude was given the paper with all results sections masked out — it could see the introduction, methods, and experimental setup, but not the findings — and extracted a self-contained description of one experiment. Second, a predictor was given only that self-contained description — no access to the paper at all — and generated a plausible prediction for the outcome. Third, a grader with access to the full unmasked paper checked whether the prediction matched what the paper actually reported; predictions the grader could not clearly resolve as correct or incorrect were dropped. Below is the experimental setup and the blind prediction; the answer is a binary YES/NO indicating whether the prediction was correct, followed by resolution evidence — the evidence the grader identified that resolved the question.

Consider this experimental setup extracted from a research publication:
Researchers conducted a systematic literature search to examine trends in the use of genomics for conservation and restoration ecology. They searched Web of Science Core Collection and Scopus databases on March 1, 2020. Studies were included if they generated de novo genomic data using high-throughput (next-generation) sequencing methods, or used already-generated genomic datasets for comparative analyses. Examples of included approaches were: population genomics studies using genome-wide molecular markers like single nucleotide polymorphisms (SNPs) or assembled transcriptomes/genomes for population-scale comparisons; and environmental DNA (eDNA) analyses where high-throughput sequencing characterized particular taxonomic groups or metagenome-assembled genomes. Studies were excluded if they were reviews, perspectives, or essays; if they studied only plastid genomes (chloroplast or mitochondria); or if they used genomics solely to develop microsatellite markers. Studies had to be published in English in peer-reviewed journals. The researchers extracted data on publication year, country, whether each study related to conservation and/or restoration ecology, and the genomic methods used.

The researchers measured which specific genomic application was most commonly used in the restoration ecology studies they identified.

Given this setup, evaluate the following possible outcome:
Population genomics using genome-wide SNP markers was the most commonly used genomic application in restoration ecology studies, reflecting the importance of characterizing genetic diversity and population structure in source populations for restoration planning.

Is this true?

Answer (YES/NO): NO